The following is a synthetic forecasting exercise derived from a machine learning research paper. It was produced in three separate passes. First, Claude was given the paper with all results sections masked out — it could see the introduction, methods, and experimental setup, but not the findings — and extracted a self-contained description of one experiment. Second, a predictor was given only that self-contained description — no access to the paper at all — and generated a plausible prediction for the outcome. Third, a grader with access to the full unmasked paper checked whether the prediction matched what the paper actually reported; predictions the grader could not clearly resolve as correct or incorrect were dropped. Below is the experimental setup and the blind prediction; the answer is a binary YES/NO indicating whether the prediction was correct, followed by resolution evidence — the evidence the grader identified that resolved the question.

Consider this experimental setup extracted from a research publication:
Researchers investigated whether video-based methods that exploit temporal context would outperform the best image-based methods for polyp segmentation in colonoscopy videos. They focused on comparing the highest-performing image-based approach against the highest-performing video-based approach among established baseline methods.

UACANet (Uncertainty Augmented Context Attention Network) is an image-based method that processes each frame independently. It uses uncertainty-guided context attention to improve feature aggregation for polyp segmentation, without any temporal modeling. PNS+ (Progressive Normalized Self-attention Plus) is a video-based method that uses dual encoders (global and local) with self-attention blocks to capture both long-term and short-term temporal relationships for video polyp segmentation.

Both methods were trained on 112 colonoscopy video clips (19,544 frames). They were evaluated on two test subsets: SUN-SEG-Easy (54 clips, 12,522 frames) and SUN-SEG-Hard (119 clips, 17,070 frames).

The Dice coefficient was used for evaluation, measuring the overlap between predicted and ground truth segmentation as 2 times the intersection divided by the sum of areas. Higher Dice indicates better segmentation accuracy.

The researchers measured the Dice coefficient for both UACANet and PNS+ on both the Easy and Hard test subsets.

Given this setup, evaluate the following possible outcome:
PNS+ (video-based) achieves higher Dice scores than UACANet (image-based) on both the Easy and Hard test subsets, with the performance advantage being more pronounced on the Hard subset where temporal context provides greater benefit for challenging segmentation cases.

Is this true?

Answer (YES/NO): NO